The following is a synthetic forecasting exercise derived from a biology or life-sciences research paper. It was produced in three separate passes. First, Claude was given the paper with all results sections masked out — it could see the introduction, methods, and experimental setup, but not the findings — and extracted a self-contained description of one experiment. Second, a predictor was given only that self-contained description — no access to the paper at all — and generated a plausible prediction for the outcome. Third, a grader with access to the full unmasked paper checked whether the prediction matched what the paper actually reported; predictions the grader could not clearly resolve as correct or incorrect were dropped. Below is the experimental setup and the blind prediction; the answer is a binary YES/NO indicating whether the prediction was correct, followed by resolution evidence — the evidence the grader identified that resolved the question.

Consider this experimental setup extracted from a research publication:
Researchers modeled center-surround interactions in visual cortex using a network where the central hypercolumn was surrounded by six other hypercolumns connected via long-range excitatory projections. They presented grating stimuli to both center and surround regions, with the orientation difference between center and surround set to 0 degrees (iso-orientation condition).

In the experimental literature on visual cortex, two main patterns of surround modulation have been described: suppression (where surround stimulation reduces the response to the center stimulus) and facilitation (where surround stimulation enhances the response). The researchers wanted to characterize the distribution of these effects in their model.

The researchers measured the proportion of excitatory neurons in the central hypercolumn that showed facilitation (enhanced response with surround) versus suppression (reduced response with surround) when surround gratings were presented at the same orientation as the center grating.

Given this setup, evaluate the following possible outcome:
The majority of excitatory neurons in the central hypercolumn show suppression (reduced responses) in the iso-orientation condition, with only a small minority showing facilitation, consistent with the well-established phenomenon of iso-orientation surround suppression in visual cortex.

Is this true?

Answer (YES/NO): YES